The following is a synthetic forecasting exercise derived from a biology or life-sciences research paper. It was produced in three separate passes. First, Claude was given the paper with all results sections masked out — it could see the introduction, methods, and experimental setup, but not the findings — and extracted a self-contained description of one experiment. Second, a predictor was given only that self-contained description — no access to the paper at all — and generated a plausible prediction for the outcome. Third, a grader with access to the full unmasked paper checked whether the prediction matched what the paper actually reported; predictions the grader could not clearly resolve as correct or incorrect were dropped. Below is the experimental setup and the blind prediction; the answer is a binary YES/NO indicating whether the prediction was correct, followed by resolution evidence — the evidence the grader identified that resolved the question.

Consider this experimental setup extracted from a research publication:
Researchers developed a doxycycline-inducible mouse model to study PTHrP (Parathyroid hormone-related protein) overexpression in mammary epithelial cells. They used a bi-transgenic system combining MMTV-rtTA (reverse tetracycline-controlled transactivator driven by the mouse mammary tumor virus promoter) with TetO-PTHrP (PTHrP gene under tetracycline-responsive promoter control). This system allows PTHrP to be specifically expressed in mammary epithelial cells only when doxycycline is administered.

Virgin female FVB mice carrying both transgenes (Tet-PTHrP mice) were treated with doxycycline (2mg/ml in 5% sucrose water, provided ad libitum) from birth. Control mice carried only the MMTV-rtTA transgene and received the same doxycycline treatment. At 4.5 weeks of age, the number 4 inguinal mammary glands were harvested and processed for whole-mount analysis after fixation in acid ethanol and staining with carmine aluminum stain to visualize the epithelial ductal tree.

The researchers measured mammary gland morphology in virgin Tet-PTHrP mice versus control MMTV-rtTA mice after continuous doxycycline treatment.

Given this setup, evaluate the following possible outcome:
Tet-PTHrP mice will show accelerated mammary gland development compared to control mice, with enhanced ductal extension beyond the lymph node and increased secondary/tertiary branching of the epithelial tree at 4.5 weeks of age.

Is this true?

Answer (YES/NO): NO